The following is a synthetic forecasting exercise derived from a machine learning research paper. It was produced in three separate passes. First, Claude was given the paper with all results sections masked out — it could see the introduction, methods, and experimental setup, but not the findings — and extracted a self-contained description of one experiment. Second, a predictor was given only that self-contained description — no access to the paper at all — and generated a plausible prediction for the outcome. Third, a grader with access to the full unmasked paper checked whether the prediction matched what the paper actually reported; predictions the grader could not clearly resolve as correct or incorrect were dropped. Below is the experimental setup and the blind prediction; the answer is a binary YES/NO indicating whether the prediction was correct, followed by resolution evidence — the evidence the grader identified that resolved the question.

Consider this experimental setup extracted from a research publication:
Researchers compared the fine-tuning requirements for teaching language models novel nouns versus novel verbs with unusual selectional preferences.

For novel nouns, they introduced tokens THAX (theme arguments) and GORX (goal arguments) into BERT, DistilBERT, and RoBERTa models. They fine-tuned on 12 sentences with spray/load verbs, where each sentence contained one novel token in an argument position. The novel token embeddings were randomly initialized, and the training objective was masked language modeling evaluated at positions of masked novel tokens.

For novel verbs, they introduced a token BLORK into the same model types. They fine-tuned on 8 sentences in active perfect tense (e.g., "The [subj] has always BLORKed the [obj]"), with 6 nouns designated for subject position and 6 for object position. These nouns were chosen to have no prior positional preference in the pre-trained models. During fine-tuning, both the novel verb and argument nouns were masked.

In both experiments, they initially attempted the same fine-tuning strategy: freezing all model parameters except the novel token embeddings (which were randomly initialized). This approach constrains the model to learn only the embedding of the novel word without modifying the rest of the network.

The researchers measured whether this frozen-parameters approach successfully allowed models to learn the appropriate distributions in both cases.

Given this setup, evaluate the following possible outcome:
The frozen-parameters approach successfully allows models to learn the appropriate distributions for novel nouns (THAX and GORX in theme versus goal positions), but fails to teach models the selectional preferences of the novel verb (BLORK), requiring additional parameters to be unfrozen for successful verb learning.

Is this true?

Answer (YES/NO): YES